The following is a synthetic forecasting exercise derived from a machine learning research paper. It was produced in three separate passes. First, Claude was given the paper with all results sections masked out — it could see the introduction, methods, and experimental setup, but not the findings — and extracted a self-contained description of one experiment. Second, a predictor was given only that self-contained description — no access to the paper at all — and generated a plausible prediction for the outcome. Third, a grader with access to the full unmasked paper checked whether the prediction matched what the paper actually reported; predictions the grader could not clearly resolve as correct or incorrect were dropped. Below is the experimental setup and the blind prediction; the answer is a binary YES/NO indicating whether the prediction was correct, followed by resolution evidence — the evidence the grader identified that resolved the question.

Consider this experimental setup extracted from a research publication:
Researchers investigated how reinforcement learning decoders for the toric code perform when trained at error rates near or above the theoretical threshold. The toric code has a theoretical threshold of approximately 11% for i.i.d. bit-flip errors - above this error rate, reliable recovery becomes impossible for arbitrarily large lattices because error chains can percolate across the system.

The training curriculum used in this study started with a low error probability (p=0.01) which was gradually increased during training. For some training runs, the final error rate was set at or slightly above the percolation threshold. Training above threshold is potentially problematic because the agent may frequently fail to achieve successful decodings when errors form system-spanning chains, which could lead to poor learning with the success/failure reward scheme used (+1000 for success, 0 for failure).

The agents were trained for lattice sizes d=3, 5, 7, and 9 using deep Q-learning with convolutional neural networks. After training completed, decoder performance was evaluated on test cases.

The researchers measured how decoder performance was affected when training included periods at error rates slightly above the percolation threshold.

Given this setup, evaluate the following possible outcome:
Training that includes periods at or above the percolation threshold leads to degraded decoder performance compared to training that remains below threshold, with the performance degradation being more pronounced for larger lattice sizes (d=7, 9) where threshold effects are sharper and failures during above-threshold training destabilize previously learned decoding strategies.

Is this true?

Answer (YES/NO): NO